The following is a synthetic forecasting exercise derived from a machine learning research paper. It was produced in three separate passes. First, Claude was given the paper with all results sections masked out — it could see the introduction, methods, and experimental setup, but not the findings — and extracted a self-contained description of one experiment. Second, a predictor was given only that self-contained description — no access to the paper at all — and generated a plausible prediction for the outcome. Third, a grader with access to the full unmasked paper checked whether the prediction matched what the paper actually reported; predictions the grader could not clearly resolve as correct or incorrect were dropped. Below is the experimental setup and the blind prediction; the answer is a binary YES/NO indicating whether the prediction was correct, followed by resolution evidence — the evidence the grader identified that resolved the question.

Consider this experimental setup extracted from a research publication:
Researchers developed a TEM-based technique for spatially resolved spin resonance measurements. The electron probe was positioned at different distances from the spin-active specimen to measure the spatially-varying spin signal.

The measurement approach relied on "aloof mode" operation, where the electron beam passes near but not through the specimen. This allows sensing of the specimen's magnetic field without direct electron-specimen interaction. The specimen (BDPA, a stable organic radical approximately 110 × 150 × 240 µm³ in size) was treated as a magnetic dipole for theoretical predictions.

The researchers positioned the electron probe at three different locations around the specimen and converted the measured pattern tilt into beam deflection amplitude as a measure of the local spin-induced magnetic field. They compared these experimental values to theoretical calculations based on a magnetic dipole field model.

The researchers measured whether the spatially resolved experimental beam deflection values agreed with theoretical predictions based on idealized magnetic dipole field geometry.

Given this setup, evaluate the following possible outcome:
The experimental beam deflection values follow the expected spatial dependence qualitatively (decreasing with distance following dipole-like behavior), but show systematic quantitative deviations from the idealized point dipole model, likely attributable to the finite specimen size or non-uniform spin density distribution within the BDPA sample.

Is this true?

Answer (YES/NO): NO